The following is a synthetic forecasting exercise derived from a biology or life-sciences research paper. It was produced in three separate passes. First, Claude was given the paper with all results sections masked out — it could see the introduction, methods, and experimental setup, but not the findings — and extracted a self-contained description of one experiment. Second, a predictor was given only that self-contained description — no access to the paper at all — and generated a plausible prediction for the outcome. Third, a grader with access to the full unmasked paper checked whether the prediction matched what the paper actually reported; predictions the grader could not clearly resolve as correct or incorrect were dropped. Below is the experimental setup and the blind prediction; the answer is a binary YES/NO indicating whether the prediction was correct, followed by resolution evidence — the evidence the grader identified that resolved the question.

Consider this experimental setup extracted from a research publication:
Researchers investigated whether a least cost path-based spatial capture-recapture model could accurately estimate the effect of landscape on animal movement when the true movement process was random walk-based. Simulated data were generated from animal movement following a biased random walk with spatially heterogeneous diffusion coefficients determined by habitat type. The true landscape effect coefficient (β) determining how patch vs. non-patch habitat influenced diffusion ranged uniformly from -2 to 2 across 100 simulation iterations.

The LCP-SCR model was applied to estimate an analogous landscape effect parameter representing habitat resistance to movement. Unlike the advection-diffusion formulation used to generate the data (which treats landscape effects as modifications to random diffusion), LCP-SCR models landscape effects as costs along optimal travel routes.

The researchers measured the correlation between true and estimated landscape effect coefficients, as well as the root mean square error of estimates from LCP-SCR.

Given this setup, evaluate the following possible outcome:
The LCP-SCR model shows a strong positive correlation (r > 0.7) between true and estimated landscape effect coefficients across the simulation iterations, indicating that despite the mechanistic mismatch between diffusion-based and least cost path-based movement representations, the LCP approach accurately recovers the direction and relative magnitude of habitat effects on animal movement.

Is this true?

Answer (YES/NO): NO